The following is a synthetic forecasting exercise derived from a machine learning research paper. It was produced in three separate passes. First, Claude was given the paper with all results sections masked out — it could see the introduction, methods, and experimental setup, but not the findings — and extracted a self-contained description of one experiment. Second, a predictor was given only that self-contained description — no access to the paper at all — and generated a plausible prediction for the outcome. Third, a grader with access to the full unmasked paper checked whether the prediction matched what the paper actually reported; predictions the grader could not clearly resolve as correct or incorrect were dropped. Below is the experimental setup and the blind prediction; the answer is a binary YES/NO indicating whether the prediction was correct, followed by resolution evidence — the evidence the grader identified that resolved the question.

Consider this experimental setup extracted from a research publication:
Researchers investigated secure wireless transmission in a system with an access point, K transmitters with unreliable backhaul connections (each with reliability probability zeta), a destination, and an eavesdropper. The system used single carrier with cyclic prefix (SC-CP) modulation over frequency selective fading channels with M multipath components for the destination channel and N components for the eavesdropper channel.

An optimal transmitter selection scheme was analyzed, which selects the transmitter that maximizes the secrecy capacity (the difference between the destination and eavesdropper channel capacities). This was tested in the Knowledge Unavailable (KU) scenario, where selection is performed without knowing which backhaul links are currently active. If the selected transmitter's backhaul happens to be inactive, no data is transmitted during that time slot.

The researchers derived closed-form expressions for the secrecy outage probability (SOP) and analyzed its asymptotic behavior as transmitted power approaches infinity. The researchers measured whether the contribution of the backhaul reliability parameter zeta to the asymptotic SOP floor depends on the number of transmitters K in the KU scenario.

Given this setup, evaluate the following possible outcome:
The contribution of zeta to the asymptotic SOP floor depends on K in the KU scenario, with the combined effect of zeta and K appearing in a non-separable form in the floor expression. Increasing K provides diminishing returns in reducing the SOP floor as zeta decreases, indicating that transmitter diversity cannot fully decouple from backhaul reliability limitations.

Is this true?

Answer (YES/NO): NO